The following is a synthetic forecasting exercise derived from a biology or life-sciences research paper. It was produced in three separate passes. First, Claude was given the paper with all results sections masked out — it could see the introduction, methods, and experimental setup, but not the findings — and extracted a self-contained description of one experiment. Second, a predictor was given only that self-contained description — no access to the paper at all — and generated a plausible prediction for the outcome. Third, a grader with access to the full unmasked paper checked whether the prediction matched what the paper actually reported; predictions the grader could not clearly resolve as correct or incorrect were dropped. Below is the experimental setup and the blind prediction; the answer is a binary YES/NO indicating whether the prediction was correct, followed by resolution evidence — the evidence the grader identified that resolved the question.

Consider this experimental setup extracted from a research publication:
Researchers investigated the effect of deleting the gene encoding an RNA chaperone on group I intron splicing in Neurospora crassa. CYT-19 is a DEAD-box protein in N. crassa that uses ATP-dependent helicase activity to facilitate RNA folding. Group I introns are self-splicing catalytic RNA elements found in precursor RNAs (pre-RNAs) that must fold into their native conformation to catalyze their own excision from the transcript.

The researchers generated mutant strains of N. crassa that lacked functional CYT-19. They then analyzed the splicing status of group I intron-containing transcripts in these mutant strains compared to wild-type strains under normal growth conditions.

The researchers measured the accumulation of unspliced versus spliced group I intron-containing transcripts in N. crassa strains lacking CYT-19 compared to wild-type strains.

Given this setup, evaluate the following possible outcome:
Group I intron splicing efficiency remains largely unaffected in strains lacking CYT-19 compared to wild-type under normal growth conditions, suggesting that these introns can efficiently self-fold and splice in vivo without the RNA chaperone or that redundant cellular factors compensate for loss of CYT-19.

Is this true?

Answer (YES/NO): NO